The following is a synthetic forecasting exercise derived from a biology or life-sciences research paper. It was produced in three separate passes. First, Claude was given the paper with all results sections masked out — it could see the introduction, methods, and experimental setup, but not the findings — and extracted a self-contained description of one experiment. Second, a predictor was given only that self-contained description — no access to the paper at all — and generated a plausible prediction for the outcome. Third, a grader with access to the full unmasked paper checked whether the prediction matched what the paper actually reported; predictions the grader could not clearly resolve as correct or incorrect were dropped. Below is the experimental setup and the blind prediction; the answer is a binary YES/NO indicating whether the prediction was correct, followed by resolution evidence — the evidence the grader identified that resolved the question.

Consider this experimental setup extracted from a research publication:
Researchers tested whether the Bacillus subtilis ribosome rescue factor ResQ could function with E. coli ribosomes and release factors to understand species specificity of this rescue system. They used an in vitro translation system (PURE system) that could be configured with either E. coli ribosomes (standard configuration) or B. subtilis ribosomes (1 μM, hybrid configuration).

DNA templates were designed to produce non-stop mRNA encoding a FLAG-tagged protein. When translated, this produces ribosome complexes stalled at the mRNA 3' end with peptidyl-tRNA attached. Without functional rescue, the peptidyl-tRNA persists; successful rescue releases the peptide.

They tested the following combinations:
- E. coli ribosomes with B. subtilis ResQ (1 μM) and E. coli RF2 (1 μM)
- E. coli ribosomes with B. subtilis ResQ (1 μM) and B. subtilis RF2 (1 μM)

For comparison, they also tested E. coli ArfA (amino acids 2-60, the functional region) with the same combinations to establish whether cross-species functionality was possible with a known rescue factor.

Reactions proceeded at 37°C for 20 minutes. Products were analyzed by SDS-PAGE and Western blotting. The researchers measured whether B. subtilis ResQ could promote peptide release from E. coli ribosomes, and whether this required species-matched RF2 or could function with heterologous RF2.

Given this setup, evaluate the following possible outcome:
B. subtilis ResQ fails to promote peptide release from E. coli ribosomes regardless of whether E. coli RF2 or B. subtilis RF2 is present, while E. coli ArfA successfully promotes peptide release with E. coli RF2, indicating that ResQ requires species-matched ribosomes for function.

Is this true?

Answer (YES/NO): NO